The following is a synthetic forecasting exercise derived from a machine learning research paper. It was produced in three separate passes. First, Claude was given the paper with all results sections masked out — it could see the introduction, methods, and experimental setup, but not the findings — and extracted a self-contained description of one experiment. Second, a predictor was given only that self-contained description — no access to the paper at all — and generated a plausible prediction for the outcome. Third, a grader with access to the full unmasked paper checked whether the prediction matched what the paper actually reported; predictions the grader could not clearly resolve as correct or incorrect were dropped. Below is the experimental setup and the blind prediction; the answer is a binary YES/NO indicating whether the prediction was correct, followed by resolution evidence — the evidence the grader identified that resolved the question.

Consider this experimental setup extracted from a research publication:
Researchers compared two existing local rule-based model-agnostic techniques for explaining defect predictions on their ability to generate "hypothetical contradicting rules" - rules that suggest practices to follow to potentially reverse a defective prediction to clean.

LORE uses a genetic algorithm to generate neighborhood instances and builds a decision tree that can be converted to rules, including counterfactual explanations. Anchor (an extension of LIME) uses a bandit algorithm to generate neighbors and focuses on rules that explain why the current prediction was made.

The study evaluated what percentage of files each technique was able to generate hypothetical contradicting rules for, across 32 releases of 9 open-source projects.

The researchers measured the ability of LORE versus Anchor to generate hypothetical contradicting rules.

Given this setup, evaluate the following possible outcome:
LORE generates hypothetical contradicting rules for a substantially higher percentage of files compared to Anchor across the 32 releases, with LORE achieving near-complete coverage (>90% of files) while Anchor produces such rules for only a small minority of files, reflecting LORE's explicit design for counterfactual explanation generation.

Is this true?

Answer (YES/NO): NO